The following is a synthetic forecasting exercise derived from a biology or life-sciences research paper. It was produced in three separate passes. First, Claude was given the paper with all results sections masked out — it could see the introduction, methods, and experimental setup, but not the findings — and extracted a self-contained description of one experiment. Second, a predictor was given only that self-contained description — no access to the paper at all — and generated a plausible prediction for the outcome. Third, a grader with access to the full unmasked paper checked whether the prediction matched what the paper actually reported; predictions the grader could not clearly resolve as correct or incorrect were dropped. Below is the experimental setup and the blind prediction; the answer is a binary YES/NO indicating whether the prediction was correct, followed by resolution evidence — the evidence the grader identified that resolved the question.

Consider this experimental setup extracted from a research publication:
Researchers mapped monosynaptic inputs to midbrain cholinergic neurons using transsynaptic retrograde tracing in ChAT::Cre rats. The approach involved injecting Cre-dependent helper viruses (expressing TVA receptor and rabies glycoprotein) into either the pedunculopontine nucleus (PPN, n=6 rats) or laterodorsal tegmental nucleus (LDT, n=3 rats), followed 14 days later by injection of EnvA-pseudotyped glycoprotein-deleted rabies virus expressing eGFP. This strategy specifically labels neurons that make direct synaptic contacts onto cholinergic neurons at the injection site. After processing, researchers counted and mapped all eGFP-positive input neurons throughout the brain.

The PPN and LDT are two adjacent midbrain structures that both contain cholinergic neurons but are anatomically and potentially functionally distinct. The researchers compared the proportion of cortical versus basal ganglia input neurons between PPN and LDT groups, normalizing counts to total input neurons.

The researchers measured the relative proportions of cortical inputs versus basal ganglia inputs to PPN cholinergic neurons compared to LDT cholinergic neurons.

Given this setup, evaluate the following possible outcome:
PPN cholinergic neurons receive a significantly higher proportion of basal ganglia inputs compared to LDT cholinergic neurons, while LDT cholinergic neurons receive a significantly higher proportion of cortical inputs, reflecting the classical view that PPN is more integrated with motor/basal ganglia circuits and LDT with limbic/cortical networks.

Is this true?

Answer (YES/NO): YES